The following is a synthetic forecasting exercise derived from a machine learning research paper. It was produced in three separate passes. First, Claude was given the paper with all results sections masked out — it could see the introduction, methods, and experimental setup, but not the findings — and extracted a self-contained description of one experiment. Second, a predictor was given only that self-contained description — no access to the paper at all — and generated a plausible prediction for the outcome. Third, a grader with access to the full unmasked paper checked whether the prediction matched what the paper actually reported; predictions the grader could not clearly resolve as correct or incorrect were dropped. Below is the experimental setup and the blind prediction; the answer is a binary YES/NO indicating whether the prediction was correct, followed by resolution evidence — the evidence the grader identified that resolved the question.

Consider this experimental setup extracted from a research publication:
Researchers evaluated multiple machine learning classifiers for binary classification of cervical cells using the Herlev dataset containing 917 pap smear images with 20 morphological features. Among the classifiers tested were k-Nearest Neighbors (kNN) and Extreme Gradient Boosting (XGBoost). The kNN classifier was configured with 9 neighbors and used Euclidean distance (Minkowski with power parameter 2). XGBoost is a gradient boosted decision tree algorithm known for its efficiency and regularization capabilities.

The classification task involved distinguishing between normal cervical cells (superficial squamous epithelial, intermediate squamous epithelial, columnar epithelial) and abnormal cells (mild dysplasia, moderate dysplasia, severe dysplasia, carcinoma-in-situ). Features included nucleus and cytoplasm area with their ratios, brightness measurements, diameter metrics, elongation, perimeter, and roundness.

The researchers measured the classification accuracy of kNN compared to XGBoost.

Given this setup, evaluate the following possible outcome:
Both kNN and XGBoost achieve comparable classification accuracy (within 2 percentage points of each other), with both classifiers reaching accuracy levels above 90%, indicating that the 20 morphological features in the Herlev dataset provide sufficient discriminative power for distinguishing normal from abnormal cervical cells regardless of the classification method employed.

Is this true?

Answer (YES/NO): NO